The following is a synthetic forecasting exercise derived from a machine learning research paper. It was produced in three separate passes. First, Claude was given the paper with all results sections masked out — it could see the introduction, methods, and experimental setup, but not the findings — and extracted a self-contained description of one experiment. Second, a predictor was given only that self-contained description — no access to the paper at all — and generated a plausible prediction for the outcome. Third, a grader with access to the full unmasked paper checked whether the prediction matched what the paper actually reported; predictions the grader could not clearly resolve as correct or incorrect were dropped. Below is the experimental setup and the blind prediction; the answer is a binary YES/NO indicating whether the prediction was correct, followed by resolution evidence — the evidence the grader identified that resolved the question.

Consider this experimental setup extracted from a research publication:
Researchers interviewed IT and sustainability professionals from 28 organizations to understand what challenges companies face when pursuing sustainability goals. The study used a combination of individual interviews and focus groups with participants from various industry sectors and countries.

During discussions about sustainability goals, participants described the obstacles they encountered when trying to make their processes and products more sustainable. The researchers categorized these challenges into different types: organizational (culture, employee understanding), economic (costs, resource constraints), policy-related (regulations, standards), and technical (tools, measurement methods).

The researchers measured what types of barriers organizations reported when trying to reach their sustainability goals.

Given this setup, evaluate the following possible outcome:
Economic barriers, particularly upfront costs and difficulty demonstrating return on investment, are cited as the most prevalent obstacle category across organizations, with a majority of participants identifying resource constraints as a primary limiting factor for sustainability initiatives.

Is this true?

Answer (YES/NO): NO